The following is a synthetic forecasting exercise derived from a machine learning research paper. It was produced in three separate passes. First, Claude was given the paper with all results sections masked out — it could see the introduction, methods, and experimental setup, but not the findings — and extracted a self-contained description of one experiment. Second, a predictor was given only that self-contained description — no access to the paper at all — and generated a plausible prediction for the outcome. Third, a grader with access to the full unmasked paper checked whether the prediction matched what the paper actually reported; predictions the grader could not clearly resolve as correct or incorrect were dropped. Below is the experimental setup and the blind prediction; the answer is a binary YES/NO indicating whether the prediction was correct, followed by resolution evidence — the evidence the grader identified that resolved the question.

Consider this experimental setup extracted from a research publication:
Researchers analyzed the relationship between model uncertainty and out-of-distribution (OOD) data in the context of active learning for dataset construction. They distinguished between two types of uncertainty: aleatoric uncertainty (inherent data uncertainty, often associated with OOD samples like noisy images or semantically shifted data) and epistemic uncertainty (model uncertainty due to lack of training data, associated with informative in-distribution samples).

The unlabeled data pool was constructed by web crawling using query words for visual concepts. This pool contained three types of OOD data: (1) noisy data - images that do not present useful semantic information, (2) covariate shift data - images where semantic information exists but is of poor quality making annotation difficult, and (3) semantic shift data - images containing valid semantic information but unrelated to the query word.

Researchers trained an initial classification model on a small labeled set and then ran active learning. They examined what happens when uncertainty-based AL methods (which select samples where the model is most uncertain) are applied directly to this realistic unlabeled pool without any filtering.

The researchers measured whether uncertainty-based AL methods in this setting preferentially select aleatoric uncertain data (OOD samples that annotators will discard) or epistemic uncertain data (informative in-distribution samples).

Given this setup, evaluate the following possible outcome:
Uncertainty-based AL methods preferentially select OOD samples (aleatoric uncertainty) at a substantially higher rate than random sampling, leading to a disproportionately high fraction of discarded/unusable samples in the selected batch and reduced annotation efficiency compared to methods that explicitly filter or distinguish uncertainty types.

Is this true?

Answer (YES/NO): YES